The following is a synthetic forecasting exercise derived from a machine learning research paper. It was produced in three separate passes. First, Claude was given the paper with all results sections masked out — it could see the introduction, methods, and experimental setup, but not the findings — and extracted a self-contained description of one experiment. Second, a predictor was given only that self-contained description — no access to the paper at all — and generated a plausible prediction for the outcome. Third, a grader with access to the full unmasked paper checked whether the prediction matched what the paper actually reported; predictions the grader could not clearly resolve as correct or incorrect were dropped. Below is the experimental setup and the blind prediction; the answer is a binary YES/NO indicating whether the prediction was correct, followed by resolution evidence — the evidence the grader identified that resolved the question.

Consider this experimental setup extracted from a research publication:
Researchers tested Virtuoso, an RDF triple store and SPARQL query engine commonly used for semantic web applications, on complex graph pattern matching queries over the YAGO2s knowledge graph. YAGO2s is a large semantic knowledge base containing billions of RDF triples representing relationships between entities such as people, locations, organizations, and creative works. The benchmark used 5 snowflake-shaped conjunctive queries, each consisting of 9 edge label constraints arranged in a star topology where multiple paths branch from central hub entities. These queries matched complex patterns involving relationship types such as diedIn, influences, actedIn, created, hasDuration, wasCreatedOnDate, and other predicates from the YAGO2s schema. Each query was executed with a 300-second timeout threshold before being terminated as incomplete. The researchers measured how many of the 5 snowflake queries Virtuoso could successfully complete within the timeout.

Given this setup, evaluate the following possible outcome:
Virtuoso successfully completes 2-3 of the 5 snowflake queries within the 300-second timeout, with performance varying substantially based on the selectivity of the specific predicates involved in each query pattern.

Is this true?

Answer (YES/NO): NO